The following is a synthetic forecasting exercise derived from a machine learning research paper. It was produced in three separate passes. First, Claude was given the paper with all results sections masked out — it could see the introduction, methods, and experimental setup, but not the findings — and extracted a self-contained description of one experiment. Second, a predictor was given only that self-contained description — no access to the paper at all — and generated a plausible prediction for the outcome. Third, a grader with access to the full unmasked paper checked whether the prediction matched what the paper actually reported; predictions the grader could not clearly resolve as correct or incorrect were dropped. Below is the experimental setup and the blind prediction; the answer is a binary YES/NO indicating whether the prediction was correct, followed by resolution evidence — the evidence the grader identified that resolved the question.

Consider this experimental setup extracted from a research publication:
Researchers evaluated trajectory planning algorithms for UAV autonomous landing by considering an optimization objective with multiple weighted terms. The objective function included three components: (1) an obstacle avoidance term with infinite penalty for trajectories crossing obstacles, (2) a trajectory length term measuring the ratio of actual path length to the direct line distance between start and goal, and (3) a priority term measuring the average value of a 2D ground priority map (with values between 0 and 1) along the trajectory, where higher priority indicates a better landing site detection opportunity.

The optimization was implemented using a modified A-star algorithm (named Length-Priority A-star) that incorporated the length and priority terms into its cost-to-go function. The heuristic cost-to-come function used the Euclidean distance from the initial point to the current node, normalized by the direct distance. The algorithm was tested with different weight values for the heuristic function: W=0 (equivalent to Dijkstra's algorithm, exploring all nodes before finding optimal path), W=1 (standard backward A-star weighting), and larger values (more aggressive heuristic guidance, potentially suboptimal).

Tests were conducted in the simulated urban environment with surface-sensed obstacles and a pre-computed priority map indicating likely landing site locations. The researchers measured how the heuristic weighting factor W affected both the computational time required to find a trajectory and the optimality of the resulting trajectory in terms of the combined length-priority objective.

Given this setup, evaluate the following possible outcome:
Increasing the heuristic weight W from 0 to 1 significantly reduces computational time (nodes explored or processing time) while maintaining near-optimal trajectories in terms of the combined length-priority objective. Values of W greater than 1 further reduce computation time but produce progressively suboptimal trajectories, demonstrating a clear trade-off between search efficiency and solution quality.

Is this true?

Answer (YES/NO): YES